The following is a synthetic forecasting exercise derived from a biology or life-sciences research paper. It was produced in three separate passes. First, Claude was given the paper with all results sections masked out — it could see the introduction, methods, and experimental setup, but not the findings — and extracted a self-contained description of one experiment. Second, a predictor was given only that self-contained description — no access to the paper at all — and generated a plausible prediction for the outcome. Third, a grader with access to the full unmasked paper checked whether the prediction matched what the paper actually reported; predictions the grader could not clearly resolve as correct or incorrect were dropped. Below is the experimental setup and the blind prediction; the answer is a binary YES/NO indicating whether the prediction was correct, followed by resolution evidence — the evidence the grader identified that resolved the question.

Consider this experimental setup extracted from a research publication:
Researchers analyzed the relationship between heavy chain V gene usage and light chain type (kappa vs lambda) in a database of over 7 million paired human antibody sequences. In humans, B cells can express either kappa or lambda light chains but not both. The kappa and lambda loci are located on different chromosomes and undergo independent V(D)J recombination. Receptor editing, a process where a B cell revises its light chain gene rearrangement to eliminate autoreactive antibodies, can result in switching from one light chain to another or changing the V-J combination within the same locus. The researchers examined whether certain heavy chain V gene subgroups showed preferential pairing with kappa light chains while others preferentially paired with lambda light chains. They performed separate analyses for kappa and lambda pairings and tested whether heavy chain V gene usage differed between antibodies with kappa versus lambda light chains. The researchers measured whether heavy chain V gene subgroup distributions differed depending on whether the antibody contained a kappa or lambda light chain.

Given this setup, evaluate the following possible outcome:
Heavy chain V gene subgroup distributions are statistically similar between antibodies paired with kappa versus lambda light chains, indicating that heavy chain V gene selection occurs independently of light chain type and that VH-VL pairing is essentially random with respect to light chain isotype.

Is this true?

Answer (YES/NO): NO